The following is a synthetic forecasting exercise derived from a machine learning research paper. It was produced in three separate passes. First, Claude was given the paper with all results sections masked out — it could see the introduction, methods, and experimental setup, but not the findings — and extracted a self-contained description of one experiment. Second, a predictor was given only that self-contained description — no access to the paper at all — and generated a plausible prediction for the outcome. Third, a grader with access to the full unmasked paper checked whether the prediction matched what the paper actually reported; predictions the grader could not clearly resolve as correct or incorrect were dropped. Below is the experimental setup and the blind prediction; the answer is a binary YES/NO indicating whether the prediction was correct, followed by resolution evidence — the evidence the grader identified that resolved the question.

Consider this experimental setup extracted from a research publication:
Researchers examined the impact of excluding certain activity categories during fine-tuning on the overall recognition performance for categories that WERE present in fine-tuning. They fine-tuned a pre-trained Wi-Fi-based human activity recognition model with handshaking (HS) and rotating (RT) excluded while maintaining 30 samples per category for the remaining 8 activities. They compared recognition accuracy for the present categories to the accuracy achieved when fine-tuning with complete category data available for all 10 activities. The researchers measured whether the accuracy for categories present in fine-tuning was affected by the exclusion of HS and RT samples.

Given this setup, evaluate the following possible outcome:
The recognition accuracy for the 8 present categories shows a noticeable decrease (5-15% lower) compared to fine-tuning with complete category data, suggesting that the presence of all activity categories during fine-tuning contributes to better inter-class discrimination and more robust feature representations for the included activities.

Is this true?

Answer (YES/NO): NO